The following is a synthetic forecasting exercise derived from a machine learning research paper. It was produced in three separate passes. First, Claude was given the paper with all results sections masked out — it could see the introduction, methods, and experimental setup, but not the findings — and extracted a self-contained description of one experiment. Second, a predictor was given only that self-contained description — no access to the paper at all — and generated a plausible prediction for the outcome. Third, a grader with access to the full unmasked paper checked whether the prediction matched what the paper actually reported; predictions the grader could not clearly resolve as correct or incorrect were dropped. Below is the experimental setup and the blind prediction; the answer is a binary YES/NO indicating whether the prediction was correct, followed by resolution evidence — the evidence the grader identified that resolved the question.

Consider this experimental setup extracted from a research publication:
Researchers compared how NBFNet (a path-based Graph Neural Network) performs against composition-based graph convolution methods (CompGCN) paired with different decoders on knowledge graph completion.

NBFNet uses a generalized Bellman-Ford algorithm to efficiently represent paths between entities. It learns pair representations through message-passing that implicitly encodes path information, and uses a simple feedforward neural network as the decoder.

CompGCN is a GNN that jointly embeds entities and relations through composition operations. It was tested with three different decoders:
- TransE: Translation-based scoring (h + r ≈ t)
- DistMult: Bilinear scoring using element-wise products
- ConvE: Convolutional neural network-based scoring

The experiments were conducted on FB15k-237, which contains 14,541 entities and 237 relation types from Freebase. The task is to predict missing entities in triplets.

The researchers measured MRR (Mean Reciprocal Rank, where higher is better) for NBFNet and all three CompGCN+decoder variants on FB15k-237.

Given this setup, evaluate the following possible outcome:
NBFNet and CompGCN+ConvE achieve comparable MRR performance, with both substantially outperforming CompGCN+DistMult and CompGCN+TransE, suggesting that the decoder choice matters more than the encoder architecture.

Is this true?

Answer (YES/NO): NO